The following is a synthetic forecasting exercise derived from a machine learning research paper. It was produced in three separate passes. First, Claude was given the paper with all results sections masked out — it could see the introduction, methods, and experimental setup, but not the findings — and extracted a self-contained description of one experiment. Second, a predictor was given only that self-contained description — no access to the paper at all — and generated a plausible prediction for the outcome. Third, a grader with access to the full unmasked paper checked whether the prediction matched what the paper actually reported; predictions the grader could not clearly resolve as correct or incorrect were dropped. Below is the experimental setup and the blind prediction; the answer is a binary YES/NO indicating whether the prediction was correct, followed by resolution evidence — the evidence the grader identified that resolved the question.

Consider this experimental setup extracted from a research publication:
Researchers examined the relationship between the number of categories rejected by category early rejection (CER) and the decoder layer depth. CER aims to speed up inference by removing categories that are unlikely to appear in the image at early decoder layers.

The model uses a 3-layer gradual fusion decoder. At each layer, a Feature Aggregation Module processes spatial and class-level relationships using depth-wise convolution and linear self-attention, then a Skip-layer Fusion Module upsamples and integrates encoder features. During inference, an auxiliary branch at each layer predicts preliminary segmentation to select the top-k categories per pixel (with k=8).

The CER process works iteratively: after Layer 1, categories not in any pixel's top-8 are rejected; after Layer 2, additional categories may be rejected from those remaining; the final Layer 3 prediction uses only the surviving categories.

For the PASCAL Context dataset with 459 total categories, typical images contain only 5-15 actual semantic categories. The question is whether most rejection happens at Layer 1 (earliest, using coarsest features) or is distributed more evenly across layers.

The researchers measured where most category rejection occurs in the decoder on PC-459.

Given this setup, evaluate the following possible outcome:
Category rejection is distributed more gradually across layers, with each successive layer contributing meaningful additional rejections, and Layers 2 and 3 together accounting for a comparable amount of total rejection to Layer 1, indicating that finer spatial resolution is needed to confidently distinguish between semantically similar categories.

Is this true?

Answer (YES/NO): NO